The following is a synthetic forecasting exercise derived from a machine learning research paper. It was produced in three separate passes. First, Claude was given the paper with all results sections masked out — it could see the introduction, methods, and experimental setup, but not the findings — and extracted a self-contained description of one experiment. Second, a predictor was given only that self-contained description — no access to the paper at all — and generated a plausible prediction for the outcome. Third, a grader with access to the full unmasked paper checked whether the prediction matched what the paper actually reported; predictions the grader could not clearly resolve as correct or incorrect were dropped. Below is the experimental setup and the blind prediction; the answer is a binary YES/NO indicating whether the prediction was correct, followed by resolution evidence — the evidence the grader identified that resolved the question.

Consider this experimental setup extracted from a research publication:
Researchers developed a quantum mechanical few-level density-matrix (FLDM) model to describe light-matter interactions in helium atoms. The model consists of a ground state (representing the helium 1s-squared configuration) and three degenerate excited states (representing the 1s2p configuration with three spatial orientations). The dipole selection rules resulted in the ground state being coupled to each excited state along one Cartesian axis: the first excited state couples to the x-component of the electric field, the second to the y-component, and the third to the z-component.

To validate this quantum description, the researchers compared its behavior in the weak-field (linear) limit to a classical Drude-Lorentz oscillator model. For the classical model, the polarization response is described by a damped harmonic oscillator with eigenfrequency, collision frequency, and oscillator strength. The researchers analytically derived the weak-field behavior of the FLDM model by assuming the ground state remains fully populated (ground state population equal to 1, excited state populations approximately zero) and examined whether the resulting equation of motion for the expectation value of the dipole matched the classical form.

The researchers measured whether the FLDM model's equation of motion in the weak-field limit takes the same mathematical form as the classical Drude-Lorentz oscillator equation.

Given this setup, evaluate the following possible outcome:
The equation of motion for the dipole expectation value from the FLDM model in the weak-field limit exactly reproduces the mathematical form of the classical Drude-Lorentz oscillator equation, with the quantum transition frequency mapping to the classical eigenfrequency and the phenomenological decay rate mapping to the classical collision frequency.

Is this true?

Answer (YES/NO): NO